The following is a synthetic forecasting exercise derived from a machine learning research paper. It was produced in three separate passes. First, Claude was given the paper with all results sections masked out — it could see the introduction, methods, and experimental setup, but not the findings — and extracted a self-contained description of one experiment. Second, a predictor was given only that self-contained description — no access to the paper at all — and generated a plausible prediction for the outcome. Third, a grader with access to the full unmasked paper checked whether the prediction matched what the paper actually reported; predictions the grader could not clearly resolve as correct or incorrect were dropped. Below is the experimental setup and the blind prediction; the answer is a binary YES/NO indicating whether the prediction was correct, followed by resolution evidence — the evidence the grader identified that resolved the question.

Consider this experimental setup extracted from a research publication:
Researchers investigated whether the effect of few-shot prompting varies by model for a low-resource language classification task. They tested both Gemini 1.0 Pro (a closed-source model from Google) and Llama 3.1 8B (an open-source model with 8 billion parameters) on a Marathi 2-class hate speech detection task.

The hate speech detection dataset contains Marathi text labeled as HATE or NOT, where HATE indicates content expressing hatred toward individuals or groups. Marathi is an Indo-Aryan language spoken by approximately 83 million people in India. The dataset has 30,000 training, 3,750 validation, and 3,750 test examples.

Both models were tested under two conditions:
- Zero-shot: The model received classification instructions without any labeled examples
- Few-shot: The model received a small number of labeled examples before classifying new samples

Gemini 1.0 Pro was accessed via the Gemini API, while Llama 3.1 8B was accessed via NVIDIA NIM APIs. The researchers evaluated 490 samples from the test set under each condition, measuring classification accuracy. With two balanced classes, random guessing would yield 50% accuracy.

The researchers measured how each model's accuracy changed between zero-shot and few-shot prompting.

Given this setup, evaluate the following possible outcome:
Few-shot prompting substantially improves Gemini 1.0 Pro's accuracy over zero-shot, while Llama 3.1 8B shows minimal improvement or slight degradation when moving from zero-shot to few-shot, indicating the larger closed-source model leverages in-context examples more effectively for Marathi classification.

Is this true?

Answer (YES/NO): NO